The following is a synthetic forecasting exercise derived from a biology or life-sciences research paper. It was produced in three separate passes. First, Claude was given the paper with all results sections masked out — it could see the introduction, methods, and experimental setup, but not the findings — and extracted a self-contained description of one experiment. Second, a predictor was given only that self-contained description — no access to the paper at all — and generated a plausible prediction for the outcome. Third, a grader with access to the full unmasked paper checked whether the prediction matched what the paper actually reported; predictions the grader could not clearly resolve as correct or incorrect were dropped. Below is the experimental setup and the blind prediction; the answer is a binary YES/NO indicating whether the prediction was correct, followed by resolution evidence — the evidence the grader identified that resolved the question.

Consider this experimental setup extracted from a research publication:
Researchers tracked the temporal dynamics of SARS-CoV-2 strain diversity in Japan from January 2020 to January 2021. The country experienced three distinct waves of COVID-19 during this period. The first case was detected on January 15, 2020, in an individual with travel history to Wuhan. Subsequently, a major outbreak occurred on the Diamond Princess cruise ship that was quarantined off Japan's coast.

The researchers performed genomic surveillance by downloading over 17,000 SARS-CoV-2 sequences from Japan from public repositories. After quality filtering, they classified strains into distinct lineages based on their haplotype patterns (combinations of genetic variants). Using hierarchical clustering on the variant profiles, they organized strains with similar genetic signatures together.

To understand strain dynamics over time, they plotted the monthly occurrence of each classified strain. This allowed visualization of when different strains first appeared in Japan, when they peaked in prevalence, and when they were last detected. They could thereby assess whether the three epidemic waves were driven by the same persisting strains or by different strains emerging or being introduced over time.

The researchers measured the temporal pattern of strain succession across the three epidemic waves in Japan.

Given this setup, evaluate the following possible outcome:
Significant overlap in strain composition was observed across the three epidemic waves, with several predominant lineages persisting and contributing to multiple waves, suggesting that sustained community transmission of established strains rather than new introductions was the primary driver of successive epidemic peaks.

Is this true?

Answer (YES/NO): YES